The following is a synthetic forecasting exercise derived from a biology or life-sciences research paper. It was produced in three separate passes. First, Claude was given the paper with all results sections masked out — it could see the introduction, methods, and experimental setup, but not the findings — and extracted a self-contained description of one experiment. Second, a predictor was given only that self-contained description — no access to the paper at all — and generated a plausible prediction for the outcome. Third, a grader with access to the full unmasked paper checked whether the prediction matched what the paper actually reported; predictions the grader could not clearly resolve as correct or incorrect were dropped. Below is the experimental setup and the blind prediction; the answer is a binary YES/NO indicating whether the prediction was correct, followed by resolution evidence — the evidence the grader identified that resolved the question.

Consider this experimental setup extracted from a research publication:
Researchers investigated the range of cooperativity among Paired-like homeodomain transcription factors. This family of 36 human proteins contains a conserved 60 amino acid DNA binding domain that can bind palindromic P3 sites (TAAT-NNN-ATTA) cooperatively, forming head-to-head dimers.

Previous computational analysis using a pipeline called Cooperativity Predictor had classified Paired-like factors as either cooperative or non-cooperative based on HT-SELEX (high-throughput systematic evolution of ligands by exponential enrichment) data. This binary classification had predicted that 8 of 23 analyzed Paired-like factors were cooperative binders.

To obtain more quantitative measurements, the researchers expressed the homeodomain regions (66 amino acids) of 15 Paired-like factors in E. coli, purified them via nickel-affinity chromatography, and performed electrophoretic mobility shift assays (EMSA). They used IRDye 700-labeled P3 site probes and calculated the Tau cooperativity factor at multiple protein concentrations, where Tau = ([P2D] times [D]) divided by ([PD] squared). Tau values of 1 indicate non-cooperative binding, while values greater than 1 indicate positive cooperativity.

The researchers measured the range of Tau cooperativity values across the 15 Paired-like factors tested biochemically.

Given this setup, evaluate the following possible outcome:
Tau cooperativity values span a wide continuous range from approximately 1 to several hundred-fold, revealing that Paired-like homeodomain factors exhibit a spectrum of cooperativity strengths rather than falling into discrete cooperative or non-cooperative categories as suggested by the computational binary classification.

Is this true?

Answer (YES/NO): YES